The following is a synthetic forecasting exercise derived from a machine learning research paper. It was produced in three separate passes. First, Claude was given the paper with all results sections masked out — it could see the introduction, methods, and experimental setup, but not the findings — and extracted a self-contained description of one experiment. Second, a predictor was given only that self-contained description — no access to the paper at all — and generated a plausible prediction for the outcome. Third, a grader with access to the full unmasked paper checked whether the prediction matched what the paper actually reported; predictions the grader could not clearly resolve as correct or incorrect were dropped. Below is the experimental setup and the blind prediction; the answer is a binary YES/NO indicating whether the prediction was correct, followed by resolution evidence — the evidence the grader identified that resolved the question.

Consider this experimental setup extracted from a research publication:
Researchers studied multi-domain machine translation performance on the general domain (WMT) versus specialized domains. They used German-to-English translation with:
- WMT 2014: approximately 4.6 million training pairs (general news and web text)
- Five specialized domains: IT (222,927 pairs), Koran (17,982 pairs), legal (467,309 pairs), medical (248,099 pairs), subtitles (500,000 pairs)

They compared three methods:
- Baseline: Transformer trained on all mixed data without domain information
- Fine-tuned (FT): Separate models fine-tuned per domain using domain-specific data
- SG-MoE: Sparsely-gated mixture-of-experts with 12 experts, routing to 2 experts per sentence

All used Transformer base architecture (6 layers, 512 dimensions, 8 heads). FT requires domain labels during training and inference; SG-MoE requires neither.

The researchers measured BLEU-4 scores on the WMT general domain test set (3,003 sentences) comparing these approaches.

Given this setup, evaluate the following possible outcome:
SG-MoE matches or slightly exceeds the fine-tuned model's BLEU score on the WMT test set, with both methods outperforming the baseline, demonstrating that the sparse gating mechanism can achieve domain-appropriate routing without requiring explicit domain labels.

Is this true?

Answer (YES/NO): NO